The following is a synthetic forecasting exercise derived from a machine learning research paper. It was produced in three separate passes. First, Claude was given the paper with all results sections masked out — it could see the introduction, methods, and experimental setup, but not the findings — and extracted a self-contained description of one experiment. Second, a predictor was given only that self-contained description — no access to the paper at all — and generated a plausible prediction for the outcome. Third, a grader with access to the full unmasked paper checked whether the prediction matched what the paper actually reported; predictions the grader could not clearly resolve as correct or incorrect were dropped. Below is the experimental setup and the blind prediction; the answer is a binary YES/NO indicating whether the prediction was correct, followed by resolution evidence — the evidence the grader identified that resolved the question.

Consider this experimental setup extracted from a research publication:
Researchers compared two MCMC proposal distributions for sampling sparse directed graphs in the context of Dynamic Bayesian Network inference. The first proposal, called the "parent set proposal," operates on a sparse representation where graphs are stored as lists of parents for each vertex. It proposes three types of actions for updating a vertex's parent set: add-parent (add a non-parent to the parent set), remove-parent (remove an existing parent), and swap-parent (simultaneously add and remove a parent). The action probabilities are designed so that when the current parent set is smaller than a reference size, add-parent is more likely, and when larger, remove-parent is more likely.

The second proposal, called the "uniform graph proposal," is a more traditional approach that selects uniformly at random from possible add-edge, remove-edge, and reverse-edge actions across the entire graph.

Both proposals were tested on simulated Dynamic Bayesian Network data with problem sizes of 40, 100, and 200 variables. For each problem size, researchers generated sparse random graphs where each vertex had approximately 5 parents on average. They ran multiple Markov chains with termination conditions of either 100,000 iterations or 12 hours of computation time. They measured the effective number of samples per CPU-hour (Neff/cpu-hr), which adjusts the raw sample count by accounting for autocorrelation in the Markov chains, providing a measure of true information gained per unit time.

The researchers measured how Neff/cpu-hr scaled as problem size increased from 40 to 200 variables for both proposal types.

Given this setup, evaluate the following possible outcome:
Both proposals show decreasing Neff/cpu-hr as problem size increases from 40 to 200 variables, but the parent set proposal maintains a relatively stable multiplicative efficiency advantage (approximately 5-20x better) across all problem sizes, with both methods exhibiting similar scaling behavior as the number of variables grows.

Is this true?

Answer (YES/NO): NO